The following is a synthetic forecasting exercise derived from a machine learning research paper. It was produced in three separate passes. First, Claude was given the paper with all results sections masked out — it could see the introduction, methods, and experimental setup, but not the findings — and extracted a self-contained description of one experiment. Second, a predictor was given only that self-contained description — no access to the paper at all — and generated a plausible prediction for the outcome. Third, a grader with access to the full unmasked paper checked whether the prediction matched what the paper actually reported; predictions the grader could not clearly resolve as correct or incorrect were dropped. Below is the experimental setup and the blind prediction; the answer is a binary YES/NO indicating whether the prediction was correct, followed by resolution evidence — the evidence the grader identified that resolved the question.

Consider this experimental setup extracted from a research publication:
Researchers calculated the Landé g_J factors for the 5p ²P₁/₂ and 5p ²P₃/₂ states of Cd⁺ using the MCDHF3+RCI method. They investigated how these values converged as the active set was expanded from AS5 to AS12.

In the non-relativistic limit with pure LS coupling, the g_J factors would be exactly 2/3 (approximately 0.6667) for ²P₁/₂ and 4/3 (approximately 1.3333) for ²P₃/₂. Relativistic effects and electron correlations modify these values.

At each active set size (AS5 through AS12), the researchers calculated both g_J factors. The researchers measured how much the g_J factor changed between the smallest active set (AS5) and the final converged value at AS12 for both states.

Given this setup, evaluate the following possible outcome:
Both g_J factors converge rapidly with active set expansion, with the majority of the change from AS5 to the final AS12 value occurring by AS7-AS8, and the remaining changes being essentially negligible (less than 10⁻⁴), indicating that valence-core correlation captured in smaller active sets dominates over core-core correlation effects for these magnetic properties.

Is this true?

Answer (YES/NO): YES